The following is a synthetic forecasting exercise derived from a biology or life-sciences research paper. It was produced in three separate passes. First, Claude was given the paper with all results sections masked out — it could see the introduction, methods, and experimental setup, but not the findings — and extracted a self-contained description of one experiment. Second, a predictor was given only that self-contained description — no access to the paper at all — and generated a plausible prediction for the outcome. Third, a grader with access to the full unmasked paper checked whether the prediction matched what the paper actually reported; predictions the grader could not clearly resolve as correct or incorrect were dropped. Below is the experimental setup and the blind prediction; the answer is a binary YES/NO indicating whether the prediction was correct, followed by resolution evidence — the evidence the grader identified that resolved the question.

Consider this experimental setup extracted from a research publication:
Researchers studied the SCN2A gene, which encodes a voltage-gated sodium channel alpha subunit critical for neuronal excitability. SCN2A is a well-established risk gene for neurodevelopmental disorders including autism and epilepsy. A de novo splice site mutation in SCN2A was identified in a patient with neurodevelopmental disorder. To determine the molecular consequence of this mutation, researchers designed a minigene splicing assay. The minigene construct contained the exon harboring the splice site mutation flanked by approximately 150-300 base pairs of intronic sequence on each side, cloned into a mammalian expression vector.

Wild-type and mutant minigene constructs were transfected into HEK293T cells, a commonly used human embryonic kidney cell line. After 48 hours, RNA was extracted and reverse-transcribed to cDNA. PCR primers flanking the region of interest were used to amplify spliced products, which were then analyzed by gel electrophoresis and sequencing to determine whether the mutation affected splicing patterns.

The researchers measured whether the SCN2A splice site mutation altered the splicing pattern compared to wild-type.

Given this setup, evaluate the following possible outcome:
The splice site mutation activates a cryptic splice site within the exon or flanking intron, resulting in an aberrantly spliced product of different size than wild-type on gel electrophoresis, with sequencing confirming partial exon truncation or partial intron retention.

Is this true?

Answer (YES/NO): NO